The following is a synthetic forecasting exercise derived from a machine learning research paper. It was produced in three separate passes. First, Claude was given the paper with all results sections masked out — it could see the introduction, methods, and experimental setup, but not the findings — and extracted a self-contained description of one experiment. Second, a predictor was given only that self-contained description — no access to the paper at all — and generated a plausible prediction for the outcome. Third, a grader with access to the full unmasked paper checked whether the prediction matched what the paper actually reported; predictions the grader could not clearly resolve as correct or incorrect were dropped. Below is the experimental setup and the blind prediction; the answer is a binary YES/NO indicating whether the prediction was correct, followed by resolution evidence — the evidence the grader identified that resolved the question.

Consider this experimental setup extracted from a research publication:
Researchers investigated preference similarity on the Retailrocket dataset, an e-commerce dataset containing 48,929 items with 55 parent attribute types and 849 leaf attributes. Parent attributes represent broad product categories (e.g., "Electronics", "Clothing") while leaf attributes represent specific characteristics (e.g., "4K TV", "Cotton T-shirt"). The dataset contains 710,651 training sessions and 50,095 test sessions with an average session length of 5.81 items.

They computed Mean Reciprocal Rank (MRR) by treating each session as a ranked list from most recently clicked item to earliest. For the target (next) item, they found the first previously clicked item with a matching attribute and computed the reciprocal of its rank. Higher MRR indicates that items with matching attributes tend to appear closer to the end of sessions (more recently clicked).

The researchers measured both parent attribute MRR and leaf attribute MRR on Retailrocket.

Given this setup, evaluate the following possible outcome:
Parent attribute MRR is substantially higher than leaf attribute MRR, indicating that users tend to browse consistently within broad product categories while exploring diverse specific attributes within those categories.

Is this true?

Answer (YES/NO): YES